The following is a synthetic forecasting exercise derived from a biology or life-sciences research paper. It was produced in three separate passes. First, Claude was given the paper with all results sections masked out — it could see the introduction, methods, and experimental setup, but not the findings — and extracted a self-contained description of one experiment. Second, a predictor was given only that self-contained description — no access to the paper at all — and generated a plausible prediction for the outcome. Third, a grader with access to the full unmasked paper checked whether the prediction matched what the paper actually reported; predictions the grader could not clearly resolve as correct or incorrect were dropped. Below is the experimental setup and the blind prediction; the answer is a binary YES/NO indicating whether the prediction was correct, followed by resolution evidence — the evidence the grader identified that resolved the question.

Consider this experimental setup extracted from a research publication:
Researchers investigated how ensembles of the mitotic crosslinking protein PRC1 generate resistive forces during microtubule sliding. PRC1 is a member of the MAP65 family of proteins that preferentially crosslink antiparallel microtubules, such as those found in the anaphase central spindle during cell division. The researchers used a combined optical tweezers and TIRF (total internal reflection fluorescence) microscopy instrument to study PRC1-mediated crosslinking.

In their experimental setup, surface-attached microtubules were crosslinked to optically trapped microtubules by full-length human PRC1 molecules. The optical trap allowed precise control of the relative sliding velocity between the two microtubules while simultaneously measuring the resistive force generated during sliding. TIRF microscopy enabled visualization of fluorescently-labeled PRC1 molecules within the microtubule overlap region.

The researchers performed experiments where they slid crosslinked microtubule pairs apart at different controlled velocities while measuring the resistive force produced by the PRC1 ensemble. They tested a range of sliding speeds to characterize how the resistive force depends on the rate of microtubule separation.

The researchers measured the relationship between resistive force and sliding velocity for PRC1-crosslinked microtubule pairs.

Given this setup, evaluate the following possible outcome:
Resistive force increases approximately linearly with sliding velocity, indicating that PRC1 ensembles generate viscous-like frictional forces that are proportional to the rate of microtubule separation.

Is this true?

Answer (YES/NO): YES